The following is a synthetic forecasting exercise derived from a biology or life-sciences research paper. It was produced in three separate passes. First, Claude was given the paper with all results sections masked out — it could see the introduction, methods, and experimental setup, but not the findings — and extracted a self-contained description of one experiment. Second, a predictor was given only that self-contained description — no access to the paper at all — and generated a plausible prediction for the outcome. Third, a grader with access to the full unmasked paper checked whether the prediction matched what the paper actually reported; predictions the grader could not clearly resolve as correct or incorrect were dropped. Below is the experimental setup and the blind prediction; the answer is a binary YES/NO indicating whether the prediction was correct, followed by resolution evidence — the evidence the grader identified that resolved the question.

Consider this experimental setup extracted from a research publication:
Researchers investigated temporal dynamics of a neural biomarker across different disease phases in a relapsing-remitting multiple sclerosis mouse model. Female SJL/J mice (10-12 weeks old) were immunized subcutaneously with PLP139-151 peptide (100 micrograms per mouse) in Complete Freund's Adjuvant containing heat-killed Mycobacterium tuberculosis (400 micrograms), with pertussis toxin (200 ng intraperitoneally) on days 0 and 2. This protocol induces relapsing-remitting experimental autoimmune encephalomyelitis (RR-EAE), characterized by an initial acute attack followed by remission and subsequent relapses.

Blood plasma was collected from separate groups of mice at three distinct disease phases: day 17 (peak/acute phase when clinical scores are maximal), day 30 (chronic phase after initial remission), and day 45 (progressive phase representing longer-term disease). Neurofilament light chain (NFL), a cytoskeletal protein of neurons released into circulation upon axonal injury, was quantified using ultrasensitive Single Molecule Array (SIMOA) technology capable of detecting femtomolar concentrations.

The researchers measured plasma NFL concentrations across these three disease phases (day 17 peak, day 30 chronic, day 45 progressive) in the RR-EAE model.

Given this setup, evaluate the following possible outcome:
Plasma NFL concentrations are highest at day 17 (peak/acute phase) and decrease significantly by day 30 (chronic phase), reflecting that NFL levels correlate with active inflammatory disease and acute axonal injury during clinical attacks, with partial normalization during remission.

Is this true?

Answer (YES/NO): NO